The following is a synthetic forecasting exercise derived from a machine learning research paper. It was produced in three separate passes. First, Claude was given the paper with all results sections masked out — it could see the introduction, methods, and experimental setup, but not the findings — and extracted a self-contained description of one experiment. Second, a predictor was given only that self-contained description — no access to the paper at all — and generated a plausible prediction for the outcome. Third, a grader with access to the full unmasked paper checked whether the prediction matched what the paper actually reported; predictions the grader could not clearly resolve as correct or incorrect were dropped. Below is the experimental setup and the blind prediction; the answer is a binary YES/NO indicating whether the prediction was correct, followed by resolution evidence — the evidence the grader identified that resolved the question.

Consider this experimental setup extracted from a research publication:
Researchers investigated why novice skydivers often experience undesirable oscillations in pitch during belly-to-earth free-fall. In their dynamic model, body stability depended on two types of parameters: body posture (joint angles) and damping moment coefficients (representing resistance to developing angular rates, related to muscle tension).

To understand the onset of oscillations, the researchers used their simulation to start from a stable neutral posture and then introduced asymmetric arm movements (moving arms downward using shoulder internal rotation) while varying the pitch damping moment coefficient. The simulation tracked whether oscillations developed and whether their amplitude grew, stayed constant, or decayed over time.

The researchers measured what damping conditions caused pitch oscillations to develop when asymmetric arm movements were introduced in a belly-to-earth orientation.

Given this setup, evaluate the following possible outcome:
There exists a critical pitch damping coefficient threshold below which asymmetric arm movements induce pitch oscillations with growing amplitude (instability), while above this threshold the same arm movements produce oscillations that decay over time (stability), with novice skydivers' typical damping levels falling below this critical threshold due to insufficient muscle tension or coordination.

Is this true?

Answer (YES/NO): NO